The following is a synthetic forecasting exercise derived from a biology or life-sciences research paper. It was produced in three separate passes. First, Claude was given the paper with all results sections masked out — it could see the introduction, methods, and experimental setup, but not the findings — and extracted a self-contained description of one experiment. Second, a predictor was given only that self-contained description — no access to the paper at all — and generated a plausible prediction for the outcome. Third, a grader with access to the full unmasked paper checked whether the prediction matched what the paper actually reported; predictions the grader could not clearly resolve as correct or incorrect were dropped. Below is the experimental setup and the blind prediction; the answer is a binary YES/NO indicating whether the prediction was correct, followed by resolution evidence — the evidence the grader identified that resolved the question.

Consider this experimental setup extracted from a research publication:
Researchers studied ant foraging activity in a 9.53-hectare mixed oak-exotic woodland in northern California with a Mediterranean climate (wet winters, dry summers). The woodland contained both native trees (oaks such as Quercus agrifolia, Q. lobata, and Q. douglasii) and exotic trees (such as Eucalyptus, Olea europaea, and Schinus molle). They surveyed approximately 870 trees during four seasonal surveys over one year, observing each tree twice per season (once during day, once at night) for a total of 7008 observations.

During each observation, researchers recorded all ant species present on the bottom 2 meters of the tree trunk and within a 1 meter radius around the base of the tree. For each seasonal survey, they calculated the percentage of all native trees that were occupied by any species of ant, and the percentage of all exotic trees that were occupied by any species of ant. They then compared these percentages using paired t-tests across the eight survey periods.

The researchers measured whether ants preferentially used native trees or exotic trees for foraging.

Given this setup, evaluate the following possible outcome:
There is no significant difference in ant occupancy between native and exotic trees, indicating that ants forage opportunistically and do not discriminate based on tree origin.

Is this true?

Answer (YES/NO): NO